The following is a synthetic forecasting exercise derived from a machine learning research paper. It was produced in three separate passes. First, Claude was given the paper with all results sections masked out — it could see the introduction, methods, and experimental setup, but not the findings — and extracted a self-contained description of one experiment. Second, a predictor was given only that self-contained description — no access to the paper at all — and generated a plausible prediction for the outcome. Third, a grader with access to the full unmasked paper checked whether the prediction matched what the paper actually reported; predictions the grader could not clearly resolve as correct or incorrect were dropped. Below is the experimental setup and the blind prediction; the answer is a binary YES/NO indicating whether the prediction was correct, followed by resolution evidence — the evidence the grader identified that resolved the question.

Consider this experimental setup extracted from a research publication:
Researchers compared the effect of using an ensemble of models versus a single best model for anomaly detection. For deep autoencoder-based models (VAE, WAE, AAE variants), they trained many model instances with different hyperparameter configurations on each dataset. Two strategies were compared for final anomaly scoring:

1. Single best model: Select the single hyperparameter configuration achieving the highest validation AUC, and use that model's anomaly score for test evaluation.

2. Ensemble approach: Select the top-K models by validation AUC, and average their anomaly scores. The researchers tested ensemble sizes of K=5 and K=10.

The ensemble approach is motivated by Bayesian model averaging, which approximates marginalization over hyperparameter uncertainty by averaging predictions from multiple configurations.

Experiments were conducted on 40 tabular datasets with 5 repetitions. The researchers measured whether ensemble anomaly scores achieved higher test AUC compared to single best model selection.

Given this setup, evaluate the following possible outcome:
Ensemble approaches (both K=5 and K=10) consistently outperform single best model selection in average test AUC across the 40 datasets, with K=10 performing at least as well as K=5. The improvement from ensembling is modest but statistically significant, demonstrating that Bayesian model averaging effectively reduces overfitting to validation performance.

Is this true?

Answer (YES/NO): NO